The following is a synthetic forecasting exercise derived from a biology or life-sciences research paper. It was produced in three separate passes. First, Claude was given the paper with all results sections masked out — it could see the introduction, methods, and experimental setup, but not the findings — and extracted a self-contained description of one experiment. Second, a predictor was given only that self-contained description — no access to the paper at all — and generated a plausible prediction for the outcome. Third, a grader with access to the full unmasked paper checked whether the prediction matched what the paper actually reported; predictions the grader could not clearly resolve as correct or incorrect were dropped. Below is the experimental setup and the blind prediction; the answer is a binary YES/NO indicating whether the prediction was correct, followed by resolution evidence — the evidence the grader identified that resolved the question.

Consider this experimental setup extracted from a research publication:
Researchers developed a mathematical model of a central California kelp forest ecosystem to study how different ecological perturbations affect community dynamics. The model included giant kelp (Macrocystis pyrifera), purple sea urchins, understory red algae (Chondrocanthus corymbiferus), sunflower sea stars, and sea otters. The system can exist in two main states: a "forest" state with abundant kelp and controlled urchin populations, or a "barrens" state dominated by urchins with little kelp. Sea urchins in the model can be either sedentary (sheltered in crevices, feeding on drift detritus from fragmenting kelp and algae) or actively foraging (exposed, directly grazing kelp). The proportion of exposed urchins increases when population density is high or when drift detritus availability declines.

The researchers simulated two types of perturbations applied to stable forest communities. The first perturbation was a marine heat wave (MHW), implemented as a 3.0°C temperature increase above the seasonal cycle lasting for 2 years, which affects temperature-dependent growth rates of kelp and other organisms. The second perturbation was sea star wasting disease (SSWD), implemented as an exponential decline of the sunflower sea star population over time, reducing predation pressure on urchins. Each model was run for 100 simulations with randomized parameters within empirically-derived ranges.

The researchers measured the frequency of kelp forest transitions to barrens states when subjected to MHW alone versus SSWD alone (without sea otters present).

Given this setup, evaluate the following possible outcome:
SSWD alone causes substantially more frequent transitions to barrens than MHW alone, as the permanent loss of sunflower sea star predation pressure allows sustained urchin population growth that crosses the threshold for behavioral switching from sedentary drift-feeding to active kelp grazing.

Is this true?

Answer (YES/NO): YES